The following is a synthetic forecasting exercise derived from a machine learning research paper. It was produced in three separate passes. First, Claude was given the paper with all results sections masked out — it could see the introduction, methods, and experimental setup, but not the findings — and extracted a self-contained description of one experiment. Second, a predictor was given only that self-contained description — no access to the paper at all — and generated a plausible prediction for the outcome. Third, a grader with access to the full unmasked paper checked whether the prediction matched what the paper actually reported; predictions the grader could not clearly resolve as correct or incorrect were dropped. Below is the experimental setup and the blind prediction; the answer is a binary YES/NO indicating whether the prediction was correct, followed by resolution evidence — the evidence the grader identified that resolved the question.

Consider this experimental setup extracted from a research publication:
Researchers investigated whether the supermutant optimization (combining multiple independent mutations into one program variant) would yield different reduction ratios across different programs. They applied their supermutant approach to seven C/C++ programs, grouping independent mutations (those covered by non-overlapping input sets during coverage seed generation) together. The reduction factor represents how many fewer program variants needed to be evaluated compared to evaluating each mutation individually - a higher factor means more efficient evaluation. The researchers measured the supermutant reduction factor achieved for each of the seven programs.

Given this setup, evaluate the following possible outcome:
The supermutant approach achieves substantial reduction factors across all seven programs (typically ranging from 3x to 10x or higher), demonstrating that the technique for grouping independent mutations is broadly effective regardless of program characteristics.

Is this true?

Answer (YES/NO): NO